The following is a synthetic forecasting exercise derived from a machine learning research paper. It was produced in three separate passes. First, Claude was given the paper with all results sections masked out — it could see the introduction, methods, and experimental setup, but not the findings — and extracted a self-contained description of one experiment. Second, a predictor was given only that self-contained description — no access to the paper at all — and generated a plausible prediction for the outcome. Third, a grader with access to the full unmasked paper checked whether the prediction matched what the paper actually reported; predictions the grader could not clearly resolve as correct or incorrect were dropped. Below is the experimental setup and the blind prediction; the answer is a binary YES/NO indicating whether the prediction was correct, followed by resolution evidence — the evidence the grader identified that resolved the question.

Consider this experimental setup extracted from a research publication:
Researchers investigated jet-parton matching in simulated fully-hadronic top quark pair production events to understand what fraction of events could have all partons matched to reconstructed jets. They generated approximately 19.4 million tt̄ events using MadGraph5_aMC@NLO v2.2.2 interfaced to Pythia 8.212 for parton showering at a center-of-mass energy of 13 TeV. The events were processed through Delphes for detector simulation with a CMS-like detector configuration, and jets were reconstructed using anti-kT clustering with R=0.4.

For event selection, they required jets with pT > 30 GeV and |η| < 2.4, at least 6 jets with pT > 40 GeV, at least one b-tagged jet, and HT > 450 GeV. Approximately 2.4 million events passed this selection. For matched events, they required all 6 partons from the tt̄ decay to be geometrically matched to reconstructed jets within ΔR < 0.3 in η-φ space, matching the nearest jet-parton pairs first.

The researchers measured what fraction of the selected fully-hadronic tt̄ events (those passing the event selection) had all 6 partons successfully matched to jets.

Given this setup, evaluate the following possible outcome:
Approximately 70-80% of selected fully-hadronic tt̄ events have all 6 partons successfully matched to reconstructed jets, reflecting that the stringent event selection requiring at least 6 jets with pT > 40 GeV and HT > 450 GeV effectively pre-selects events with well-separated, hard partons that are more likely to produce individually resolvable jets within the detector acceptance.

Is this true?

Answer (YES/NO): NO